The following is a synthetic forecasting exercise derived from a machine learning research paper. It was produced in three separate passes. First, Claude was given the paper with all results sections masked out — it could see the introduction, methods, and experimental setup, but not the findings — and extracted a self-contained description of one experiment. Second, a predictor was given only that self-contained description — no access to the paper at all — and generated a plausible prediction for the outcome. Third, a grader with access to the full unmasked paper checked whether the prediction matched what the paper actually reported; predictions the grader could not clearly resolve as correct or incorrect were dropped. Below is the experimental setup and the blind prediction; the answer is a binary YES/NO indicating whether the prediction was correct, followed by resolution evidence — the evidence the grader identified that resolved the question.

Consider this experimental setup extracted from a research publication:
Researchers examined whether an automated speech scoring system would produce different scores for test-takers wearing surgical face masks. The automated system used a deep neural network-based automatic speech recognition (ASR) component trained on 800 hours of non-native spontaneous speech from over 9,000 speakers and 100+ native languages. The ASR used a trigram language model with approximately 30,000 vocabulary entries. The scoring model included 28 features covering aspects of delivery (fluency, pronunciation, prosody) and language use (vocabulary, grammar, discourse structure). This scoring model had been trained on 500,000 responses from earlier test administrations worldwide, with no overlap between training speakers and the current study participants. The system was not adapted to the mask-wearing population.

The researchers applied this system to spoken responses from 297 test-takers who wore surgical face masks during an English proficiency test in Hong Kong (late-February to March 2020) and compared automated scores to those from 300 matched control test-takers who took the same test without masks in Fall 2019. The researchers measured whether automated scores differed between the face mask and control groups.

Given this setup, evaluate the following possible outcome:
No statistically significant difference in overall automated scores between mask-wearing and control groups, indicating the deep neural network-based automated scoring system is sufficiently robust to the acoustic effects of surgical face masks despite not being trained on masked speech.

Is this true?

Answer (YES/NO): YES